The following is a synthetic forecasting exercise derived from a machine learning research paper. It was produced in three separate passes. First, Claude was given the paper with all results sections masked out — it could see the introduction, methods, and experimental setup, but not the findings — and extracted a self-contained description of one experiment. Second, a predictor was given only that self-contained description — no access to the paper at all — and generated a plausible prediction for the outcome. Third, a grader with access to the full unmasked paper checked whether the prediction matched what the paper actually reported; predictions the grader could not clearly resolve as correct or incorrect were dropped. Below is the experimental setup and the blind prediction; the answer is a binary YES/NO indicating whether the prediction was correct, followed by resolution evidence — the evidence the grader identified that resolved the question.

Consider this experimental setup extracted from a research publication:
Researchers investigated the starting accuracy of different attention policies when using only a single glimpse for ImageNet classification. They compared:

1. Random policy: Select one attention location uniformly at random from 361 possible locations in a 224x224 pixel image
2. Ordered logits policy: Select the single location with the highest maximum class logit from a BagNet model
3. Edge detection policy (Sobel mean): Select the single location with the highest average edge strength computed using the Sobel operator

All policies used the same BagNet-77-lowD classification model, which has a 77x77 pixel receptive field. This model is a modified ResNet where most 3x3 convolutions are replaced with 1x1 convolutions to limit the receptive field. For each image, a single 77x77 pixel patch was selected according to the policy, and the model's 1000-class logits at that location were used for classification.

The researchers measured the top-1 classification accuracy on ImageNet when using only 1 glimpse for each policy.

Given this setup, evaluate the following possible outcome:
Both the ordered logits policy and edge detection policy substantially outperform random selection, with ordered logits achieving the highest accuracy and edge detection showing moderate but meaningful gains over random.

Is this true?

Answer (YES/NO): NO